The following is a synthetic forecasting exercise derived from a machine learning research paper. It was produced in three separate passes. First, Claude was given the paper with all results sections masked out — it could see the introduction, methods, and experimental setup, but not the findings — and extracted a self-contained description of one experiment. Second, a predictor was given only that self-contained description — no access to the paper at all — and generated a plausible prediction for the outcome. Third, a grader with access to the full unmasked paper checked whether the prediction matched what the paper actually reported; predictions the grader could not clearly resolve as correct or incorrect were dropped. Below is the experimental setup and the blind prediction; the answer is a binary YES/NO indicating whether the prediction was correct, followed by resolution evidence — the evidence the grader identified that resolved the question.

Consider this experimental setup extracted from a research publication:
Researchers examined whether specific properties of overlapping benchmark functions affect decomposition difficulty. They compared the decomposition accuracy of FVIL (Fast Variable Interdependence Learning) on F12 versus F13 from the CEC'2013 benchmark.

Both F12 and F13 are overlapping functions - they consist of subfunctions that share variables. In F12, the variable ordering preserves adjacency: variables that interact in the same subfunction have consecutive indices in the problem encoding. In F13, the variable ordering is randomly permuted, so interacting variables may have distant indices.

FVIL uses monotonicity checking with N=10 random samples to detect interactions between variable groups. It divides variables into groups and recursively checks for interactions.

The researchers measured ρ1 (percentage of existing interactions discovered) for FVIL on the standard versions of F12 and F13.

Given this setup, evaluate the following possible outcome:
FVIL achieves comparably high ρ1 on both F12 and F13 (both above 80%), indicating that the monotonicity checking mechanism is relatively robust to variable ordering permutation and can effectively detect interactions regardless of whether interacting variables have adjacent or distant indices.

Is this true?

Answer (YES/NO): NO